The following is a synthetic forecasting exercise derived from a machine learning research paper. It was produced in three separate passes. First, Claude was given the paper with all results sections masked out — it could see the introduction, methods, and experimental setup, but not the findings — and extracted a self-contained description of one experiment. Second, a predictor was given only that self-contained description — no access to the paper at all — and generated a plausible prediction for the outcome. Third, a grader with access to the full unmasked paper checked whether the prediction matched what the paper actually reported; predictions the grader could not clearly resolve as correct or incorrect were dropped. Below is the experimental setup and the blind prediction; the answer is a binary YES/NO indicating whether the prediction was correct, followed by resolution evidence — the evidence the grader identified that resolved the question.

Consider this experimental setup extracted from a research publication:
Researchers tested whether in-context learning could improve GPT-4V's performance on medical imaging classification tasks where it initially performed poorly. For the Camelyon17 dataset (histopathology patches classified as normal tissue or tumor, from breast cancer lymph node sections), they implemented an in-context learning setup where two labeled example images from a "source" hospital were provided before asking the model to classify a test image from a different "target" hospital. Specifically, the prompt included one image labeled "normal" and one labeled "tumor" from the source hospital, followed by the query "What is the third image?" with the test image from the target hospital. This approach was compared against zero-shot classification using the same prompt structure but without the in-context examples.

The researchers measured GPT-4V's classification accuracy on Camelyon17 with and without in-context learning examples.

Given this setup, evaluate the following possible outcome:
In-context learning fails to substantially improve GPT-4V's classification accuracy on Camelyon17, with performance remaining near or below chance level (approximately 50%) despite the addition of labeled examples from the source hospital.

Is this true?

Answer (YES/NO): YES